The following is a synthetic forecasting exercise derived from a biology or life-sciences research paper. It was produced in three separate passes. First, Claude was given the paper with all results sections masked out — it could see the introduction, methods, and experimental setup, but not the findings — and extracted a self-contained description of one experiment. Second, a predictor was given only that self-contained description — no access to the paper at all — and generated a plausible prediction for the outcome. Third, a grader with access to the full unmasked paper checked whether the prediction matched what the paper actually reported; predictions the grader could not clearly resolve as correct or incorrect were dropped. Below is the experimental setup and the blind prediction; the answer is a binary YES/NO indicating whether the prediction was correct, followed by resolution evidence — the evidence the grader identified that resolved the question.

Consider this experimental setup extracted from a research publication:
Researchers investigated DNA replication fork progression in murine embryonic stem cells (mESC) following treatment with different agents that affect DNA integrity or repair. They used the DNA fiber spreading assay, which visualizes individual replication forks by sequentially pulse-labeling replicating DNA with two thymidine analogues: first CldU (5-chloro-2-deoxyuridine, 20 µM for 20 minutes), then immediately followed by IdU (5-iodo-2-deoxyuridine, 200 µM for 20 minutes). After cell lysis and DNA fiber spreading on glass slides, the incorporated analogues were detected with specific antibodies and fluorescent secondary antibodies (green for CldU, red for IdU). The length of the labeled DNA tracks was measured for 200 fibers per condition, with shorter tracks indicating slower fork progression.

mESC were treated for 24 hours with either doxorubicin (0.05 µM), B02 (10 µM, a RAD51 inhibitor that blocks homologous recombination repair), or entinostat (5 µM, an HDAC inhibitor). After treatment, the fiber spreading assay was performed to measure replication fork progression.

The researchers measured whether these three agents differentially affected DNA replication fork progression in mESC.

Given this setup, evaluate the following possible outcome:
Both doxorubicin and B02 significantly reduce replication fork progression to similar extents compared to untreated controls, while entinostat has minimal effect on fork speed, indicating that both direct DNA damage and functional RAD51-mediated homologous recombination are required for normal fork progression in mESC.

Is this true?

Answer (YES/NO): NO